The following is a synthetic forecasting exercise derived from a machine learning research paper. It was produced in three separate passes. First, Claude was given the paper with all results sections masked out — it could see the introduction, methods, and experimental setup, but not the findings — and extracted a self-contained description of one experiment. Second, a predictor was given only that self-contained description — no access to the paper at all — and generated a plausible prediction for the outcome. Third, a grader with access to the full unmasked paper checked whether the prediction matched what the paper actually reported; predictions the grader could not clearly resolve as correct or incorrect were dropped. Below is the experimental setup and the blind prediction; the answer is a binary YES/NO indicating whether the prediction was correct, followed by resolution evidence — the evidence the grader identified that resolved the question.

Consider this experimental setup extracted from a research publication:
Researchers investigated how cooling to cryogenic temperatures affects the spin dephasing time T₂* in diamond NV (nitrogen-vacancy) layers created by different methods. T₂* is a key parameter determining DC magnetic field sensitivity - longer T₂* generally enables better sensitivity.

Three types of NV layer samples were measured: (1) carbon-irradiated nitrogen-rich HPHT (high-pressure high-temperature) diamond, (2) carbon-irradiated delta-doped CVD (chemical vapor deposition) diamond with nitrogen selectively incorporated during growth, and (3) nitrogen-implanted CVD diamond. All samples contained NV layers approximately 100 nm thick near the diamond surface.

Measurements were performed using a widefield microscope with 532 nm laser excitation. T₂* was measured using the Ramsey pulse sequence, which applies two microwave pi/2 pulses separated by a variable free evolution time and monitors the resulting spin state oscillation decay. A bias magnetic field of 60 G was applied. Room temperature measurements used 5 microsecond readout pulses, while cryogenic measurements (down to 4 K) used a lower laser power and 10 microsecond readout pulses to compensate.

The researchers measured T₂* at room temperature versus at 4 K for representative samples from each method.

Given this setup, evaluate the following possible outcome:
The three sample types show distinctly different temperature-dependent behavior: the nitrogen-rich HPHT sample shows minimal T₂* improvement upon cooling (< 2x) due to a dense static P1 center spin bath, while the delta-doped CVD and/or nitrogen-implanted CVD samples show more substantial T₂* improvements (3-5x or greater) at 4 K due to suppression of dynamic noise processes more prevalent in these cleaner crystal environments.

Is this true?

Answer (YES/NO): NO